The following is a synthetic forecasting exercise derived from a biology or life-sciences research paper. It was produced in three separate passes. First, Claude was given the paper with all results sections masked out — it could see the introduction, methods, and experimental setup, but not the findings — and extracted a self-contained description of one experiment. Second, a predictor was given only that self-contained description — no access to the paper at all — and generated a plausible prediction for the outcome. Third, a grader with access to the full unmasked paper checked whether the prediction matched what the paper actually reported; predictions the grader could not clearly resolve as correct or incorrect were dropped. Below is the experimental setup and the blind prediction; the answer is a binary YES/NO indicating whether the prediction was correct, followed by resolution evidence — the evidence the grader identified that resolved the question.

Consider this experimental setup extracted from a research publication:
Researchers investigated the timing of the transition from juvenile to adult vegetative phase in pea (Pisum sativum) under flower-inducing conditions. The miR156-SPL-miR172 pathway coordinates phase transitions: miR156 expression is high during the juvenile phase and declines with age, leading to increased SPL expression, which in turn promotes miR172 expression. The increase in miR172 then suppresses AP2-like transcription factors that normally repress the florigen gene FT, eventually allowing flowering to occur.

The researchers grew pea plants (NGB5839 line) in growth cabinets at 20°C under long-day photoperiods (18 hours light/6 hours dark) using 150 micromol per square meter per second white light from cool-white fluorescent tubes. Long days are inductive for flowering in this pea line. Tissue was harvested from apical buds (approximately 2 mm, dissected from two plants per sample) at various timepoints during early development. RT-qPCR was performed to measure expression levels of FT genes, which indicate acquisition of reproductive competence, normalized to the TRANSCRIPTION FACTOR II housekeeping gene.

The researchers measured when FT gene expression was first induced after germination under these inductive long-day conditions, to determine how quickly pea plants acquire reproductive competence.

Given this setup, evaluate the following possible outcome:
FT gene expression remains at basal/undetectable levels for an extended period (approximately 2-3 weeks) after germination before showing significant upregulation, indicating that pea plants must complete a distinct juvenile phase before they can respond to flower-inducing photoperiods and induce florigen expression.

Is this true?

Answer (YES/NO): NO